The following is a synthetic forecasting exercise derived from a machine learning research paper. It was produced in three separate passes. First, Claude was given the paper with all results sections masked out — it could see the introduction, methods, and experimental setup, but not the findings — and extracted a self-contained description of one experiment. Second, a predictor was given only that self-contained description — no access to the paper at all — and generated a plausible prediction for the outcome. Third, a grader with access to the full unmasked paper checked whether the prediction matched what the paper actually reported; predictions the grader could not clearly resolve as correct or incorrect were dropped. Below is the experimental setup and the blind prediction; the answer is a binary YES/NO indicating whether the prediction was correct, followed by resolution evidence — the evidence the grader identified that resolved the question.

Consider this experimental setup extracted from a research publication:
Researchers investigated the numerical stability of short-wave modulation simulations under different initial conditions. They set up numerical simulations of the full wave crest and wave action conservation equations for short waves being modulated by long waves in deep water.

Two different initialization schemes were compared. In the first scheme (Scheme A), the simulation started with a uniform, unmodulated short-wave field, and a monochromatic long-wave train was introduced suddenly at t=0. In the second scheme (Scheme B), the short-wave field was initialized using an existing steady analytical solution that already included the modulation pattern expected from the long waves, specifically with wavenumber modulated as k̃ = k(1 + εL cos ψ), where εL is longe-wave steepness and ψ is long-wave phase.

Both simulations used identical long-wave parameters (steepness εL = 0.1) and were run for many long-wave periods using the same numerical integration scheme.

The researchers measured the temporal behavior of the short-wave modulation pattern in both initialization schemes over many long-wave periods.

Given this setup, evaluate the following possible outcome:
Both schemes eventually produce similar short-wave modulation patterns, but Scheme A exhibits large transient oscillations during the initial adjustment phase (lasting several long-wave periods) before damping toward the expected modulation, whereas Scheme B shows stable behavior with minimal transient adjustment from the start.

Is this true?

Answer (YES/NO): NO